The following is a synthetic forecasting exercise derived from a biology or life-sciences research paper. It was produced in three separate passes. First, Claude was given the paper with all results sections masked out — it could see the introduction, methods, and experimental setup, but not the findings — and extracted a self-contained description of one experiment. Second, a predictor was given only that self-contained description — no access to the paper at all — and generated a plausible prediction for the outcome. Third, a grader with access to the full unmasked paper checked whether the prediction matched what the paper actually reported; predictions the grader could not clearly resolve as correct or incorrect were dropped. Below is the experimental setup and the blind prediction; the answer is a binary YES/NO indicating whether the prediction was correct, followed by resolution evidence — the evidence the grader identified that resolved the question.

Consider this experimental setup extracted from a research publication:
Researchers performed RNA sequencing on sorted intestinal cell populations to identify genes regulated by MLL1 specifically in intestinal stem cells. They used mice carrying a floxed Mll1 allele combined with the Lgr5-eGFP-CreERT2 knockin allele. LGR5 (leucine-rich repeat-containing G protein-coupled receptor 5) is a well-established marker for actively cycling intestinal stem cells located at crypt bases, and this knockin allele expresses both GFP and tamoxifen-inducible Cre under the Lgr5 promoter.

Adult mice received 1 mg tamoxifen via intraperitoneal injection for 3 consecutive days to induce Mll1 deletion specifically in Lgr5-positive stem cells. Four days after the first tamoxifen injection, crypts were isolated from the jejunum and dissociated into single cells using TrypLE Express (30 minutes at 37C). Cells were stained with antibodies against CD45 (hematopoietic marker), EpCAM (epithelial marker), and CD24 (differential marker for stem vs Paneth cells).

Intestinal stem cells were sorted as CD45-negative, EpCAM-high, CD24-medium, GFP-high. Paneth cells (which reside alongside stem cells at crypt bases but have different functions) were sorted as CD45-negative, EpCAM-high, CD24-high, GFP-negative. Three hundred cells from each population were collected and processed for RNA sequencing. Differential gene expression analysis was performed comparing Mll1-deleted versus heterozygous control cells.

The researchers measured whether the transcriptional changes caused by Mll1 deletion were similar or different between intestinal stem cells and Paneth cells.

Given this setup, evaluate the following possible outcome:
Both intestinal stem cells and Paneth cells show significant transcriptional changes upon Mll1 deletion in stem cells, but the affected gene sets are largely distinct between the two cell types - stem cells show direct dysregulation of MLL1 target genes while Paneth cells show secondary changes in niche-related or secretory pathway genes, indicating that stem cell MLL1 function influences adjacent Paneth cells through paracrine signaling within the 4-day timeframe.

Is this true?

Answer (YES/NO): NO